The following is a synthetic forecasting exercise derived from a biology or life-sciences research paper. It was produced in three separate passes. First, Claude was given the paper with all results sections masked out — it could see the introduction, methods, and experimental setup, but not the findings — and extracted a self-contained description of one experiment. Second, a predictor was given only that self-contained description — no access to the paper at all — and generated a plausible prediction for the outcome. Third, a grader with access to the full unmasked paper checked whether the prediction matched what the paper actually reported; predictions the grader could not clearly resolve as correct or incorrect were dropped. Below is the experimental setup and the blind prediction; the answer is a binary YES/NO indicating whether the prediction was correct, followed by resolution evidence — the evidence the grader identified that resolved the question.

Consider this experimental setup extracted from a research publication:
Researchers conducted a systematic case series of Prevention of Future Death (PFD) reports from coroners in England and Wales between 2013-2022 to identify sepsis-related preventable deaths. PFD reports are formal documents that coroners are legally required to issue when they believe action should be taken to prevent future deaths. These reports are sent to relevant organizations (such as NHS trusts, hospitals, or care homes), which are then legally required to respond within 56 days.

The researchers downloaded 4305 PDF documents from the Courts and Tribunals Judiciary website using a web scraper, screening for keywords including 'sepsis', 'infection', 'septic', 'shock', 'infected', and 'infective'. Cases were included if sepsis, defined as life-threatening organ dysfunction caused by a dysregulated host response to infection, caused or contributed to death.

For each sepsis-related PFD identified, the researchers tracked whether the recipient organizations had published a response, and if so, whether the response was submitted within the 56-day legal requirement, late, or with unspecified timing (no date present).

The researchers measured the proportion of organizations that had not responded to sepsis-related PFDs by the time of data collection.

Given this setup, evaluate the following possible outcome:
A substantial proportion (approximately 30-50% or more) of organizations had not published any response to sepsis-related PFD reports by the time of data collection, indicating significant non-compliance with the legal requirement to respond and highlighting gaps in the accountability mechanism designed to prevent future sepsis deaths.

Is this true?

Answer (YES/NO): YES